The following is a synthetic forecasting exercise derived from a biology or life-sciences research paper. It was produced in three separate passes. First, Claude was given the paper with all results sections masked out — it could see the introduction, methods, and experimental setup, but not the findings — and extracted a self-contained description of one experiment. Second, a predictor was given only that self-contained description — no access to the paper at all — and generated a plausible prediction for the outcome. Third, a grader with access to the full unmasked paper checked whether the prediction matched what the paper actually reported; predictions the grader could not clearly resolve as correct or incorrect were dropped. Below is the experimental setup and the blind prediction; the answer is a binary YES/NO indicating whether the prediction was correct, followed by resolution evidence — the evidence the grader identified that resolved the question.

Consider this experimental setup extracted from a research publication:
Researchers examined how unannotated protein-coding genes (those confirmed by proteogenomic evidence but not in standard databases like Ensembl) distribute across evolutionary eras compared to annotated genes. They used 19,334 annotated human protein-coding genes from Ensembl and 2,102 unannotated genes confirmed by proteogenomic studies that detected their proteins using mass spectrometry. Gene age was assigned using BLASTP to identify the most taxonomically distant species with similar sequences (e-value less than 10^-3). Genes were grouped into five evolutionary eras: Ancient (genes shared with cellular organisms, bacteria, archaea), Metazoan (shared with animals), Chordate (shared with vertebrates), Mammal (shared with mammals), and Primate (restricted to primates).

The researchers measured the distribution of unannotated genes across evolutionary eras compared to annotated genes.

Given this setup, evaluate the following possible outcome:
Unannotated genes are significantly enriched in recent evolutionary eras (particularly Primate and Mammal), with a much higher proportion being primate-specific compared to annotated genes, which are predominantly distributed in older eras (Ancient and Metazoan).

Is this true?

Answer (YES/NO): YES